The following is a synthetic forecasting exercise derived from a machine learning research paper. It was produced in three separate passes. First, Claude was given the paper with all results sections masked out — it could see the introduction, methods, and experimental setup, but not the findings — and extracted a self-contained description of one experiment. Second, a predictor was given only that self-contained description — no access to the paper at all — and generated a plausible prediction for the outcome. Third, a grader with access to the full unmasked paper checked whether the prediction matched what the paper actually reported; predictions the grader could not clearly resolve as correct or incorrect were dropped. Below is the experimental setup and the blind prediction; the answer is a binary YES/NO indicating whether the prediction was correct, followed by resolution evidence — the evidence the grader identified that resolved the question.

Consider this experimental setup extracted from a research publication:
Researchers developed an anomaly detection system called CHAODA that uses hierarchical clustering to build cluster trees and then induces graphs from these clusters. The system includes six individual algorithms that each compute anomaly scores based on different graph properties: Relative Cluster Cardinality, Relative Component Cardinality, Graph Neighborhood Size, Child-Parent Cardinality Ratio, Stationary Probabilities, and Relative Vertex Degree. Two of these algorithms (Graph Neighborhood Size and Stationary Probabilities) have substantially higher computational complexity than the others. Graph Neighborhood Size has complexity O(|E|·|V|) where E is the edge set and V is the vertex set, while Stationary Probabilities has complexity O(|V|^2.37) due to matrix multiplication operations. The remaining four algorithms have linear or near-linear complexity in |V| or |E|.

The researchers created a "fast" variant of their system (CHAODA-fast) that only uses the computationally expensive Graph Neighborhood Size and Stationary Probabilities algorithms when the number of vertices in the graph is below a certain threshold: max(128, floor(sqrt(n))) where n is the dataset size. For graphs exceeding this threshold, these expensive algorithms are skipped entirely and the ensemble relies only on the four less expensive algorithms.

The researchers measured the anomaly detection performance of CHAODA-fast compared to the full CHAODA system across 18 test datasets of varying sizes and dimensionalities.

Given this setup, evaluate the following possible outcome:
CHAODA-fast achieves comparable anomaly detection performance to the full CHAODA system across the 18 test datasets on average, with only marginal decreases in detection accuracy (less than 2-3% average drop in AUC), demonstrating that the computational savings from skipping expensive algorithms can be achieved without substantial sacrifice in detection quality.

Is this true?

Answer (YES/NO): NO